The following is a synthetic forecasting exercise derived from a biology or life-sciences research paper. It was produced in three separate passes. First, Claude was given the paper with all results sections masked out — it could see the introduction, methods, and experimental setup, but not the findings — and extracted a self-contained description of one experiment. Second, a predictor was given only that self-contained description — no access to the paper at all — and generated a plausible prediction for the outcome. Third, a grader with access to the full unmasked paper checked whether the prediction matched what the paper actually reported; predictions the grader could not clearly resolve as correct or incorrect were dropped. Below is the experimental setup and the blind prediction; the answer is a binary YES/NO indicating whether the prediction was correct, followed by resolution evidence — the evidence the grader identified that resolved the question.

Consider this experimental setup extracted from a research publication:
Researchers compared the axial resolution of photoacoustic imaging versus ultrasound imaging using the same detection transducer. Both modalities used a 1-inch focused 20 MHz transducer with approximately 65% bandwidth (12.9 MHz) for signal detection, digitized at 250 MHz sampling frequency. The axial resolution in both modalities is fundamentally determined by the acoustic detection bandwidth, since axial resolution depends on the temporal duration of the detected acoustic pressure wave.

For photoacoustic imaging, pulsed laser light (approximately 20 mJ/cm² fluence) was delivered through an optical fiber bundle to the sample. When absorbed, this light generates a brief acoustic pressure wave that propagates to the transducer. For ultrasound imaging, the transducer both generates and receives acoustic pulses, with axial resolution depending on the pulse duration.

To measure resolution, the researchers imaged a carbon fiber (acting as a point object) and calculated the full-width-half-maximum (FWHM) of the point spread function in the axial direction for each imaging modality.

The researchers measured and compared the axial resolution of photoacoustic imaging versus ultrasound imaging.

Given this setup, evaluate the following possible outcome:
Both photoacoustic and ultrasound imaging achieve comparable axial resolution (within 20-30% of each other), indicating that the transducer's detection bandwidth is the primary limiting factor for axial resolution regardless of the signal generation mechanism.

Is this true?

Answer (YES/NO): YES